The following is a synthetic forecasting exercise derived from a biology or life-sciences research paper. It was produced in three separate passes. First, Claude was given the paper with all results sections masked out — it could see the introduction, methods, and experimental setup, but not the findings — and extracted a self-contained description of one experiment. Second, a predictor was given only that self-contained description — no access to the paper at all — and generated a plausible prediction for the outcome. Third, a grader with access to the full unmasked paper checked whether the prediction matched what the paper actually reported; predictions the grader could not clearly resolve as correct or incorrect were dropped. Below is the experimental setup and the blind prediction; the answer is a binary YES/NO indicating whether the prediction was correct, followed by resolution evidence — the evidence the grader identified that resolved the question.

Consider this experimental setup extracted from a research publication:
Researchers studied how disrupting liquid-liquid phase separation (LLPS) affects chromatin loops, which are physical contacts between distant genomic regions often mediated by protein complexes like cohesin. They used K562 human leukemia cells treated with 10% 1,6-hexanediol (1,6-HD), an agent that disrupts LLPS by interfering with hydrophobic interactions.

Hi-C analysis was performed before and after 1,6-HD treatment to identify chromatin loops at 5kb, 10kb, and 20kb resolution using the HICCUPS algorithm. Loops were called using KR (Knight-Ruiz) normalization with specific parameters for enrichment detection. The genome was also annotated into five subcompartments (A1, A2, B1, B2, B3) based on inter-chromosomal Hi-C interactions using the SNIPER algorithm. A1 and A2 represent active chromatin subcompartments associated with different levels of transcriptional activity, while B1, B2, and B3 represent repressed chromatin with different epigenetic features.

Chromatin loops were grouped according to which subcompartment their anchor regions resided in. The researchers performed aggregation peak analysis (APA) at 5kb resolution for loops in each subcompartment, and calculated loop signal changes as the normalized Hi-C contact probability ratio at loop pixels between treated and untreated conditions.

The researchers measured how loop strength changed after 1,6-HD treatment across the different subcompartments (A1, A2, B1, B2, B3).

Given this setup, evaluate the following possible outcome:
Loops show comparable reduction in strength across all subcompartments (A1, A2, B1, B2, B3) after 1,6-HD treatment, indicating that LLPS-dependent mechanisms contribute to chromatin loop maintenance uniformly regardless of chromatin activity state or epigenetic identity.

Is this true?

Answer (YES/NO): NO